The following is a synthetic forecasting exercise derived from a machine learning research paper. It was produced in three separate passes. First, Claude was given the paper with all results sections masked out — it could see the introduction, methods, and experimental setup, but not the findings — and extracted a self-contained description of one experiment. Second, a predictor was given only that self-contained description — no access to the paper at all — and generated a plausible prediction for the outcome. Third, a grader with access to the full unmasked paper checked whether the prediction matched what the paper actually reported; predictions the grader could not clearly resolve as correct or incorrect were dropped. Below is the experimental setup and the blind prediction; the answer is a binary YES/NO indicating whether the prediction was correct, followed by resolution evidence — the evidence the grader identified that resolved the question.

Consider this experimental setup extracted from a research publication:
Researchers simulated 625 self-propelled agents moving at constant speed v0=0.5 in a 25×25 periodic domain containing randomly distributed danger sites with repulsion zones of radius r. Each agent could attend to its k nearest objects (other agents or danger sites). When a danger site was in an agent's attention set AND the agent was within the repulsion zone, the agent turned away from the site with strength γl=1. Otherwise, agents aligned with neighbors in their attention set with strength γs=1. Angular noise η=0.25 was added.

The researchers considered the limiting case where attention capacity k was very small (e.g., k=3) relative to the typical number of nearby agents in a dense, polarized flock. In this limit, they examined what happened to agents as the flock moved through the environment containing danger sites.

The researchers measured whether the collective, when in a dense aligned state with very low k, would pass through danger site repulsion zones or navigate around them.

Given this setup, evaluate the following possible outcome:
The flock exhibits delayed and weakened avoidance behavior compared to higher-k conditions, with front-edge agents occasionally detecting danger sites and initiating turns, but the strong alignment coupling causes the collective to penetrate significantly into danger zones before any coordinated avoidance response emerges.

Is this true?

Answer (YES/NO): NO